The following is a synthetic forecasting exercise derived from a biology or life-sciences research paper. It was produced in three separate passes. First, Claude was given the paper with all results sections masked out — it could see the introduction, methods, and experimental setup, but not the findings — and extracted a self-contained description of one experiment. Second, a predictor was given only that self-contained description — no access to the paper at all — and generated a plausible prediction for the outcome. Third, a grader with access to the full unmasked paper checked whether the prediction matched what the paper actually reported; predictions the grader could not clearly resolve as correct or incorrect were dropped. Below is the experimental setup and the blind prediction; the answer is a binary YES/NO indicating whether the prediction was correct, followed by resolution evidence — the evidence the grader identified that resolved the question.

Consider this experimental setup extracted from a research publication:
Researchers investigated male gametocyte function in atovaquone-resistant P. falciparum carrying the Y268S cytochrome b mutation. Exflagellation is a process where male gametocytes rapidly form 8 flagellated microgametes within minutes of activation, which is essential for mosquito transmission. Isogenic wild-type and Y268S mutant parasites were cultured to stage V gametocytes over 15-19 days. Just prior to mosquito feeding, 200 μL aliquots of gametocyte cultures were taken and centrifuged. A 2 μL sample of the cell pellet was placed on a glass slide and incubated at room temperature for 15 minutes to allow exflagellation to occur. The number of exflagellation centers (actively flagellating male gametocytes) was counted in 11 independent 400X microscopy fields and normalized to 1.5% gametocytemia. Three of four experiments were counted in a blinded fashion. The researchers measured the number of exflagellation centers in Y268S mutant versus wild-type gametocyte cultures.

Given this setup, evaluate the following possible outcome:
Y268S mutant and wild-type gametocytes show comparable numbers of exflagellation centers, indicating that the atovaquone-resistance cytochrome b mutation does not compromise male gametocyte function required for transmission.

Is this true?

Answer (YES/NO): NO